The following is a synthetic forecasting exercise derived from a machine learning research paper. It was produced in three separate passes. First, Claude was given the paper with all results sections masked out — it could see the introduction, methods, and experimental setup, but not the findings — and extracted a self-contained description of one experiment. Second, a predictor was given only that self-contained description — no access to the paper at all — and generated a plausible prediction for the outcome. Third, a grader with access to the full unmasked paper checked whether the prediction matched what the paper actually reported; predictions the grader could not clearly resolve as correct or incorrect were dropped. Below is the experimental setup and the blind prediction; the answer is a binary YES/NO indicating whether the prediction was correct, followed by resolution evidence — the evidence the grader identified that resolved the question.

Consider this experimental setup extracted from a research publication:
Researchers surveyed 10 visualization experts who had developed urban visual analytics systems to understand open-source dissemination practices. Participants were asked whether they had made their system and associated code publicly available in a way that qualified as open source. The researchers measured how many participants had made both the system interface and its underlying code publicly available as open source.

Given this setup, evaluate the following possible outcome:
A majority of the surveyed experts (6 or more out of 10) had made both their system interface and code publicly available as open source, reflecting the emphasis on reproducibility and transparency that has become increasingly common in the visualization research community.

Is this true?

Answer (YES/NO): NO